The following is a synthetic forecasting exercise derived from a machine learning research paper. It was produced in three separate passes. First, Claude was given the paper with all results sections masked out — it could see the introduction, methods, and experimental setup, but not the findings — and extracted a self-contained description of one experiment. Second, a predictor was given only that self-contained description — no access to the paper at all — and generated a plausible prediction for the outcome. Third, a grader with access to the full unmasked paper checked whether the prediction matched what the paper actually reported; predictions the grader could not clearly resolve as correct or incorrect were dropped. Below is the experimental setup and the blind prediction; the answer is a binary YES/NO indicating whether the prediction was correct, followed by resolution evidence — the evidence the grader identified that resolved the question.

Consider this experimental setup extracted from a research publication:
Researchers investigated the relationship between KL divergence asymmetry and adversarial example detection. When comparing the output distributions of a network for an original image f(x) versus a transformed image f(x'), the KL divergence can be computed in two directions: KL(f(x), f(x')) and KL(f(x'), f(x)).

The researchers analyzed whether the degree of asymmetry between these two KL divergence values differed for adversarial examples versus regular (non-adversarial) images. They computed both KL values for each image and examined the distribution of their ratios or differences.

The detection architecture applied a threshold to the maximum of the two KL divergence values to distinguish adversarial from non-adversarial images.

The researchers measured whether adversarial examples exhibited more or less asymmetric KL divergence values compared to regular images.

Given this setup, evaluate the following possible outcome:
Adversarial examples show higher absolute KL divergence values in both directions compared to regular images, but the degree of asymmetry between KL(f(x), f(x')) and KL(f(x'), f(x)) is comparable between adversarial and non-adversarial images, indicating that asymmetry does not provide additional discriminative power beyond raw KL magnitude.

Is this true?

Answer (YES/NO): NO